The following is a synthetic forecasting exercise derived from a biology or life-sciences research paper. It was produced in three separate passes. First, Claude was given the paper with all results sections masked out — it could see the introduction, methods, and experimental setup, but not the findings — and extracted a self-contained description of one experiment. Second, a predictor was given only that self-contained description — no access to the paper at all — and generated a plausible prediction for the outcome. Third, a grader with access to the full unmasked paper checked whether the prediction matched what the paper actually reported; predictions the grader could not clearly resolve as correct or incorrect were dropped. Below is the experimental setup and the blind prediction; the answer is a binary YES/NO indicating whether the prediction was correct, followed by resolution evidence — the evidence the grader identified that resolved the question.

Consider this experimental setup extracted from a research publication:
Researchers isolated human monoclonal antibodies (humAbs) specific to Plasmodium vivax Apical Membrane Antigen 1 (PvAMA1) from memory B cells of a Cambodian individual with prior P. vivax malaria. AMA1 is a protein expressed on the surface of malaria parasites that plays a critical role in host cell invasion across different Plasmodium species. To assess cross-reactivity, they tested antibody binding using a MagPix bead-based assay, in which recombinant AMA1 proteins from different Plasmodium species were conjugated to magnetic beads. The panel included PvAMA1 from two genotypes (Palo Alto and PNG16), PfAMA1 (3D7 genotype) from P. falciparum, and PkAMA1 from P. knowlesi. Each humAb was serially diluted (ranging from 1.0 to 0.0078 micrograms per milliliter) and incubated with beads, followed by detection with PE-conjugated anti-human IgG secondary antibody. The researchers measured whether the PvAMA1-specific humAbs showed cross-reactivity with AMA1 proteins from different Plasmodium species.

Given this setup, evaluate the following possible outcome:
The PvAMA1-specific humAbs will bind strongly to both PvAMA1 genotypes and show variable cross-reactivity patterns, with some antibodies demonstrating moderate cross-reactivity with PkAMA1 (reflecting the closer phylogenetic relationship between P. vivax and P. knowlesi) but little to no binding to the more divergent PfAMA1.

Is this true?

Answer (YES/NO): NO